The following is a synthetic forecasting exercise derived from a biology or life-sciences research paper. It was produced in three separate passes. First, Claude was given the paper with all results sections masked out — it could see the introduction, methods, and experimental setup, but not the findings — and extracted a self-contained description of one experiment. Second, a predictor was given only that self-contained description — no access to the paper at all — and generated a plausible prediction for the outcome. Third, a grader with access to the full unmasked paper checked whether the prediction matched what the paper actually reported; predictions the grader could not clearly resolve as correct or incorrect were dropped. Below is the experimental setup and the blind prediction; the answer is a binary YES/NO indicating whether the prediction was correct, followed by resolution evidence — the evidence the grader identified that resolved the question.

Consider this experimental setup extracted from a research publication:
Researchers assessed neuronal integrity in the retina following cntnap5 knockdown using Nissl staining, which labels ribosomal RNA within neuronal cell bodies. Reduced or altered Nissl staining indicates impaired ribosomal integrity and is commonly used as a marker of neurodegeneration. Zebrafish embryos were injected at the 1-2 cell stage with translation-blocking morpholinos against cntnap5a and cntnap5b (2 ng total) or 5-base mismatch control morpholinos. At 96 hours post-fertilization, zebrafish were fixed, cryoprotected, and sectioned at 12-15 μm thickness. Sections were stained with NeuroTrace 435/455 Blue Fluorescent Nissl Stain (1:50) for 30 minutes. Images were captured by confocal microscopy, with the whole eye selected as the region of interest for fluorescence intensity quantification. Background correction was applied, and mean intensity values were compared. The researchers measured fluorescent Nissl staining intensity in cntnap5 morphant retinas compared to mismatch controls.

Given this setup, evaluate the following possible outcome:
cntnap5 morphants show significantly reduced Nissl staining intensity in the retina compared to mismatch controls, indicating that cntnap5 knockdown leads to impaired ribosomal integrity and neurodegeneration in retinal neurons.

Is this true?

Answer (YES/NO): YES